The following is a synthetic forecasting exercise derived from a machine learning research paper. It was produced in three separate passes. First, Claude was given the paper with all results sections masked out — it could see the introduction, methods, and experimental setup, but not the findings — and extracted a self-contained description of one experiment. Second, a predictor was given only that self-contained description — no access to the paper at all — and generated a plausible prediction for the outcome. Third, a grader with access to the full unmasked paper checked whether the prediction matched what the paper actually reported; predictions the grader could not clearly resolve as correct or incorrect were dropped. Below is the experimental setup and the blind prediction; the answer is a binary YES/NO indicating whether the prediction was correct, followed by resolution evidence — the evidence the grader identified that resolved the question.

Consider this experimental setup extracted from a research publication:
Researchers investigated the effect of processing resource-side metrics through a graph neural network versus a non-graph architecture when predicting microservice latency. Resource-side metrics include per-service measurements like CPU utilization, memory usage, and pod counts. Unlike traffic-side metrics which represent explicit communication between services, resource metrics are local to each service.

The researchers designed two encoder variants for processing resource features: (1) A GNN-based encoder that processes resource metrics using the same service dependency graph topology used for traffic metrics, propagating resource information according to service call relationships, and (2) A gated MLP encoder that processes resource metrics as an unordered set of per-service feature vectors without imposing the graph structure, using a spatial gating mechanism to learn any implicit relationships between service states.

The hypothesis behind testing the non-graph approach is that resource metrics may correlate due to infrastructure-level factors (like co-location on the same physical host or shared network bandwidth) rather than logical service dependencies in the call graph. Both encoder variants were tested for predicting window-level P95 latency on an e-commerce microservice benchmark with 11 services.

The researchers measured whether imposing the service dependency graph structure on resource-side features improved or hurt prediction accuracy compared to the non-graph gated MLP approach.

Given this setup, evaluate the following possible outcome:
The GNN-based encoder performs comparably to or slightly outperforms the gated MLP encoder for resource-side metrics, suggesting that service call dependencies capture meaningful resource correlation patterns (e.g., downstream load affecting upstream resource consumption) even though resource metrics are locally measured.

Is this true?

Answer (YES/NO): NO